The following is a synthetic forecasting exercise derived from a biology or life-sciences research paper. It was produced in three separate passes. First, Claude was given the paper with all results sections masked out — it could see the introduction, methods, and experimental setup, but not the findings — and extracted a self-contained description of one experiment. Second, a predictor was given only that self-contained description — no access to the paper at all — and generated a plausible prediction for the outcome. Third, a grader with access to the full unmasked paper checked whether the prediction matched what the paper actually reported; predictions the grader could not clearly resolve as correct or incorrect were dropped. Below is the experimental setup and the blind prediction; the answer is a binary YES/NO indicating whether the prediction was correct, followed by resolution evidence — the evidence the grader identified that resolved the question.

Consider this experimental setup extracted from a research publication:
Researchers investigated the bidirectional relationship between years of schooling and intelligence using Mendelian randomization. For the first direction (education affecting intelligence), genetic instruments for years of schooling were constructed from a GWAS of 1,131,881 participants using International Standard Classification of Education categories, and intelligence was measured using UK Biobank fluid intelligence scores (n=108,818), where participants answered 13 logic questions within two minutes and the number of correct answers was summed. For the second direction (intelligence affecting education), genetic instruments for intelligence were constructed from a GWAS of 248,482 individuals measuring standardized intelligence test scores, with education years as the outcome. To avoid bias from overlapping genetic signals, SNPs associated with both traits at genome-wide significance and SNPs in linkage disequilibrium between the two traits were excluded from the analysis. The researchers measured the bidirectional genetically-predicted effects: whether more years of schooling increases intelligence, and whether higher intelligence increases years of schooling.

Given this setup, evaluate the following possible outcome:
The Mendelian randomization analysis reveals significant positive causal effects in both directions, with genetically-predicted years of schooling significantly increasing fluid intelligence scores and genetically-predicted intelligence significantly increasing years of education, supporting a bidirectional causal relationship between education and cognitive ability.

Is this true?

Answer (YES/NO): YES